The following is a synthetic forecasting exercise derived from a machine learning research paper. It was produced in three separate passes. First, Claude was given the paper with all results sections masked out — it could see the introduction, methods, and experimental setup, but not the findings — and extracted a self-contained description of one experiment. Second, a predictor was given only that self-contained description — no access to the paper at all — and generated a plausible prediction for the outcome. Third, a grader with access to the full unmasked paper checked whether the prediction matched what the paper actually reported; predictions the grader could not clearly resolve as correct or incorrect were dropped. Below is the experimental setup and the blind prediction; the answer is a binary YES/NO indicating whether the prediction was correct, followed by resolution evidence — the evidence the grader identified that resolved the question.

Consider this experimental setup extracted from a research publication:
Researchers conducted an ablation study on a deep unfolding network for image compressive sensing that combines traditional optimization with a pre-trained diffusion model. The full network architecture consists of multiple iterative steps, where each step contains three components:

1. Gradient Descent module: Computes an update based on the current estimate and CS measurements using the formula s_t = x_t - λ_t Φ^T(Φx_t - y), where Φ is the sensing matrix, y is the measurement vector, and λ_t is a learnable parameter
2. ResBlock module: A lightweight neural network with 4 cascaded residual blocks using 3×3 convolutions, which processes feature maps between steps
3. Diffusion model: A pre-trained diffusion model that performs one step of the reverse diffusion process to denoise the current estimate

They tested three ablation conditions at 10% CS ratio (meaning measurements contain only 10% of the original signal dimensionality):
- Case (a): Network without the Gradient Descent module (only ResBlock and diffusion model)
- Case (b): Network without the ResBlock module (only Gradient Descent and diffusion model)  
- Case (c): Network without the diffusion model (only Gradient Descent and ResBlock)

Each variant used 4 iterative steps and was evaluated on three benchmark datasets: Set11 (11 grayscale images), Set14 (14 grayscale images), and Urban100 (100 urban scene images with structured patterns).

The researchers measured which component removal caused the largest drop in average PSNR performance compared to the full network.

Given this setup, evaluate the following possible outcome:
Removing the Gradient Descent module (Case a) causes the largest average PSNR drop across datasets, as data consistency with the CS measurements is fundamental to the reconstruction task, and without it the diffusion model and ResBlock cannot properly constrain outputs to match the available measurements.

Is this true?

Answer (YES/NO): YES